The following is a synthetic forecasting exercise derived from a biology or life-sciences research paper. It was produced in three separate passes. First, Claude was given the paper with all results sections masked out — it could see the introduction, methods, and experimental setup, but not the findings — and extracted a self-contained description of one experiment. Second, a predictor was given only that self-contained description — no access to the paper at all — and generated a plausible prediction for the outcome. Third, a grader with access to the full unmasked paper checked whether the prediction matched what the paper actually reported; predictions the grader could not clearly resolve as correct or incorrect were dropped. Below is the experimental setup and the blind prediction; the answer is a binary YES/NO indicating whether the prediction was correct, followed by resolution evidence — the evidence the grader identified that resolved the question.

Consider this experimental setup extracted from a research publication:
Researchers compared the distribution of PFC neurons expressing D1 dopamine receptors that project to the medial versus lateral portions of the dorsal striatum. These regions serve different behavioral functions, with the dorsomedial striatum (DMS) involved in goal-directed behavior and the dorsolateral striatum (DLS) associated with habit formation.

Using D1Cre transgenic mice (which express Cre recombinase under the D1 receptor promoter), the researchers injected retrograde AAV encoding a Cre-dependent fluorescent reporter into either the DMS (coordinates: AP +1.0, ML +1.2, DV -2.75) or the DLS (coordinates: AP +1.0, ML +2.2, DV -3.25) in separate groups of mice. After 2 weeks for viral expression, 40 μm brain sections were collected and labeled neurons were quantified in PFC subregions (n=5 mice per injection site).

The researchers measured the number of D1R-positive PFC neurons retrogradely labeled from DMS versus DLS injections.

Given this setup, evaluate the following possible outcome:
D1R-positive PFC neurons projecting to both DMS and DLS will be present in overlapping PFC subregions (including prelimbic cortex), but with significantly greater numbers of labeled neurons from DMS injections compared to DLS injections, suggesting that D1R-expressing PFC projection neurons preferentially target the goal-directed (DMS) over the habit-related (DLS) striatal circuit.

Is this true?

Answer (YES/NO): NO